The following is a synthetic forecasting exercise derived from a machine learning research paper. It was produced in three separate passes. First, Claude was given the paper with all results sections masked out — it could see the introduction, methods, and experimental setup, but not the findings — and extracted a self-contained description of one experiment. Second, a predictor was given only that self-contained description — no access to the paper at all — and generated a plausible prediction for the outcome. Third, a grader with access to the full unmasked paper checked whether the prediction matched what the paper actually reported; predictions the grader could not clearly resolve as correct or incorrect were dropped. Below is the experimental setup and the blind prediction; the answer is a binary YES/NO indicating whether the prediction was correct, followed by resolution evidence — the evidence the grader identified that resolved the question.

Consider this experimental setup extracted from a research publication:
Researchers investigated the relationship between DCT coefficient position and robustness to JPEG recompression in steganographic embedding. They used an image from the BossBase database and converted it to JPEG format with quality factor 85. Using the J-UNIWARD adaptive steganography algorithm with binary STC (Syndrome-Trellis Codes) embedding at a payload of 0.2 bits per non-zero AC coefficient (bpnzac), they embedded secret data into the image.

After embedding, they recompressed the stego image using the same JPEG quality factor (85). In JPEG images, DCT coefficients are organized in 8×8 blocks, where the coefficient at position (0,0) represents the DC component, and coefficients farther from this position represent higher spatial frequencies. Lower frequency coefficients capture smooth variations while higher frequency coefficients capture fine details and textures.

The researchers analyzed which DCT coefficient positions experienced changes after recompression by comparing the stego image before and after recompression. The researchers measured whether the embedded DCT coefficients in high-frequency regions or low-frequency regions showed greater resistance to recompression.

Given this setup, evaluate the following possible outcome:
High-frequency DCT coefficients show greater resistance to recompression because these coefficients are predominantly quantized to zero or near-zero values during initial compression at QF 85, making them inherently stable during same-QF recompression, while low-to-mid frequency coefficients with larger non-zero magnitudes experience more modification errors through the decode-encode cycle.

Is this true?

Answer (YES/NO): NO